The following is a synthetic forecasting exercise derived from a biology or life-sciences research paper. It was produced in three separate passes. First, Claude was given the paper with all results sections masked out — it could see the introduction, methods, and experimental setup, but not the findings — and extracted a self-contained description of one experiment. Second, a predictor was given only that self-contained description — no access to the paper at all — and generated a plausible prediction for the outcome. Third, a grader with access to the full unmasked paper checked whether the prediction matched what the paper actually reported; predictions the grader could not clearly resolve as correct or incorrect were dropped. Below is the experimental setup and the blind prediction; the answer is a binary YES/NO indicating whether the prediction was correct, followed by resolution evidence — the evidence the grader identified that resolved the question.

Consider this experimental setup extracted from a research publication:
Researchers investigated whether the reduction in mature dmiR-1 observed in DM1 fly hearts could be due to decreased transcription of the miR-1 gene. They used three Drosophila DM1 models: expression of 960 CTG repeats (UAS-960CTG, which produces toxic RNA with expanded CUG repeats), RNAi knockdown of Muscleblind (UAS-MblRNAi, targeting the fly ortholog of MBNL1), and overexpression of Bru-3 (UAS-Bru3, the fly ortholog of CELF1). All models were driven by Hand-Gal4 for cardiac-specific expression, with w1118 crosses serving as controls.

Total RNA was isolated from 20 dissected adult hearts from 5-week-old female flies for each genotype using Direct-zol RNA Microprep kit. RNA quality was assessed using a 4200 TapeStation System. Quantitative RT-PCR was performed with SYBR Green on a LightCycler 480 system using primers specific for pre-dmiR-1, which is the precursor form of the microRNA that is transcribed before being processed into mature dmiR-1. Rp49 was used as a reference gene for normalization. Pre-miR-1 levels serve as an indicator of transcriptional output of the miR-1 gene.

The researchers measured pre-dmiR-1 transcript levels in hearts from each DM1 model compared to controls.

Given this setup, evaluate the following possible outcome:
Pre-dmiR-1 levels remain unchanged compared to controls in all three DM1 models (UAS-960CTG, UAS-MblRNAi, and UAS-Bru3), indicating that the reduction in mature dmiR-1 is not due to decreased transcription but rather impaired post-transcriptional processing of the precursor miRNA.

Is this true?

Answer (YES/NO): NO